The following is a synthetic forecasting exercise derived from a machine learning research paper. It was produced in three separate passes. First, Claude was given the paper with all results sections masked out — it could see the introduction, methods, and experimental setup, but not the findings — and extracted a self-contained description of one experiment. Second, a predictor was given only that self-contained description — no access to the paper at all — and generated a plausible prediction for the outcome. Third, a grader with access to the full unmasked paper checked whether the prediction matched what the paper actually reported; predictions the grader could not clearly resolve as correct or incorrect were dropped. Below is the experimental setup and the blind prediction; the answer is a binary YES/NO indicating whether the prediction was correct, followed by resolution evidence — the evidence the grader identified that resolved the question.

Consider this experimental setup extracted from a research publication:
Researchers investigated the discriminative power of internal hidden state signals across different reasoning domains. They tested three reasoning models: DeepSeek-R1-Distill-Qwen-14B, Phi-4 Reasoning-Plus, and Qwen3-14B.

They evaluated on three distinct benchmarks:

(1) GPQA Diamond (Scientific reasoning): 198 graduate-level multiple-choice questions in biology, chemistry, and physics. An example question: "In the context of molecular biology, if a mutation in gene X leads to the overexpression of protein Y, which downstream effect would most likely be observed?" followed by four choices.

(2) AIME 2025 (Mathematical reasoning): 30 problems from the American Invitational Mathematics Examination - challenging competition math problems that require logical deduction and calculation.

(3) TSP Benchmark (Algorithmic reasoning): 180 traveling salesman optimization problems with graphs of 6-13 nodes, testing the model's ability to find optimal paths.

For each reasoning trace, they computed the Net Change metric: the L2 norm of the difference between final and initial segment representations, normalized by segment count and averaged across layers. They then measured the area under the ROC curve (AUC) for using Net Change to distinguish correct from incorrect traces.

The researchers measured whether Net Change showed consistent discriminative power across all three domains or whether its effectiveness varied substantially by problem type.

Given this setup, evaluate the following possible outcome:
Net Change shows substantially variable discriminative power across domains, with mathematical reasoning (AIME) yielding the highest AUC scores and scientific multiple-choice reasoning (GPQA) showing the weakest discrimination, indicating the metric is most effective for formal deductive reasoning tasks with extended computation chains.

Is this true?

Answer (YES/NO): NO